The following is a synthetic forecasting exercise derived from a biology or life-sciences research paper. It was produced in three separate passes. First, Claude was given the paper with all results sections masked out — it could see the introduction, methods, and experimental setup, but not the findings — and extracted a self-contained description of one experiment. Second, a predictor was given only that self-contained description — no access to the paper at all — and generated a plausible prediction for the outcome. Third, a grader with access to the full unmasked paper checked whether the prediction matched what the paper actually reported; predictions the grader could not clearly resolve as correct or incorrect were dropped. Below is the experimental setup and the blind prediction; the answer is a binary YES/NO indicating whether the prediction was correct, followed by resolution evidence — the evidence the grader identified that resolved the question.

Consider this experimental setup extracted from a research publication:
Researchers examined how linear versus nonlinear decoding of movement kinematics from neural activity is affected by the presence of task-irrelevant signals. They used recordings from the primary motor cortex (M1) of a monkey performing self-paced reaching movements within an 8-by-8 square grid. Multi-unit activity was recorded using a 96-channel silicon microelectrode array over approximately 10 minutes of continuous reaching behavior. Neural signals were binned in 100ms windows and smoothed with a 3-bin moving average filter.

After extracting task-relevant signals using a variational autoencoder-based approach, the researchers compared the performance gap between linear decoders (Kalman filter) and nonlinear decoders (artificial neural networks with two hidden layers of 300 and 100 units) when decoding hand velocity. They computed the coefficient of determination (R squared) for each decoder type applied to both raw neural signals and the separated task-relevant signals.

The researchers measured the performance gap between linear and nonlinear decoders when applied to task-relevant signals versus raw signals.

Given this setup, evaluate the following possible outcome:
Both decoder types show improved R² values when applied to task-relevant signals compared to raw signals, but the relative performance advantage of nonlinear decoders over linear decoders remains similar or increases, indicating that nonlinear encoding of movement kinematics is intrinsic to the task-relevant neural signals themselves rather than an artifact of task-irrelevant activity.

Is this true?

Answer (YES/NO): NO